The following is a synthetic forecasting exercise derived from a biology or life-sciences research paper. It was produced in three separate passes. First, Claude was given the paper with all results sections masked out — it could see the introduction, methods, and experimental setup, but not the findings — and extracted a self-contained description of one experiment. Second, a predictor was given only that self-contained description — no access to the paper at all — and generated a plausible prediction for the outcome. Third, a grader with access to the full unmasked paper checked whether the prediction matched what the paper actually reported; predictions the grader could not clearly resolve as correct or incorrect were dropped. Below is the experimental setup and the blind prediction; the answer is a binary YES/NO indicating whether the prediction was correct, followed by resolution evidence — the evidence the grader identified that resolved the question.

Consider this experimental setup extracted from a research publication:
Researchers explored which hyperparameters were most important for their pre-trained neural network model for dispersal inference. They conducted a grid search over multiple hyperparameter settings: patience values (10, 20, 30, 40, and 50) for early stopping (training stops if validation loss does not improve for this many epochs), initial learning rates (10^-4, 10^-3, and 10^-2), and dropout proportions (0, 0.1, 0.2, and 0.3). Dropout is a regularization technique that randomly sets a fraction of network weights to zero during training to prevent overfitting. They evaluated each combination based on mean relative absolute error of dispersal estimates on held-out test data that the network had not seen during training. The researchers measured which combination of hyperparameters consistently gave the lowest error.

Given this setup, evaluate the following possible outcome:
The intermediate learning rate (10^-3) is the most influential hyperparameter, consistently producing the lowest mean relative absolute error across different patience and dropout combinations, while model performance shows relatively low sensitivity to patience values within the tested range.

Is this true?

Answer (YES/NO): NO